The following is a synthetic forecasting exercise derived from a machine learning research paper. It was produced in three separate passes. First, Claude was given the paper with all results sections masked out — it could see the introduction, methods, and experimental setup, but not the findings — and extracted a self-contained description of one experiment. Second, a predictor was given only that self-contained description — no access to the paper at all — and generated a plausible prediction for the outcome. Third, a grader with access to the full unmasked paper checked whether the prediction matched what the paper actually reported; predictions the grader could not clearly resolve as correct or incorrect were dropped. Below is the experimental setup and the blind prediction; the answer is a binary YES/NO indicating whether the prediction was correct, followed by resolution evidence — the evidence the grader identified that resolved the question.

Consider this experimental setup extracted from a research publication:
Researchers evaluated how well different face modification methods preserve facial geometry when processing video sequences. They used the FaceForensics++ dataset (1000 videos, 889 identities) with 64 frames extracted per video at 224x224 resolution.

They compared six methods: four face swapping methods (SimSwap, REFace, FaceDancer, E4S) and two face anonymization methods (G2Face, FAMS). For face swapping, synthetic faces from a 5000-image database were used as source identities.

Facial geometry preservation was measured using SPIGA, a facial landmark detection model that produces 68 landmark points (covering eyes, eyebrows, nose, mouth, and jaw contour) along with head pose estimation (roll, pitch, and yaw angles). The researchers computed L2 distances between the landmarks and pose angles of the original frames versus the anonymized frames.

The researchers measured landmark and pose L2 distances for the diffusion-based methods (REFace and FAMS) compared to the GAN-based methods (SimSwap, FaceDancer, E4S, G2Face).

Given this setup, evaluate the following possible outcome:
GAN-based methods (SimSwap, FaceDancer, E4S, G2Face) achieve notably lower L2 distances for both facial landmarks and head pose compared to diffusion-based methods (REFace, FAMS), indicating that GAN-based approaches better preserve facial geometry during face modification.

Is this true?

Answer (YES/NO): NO